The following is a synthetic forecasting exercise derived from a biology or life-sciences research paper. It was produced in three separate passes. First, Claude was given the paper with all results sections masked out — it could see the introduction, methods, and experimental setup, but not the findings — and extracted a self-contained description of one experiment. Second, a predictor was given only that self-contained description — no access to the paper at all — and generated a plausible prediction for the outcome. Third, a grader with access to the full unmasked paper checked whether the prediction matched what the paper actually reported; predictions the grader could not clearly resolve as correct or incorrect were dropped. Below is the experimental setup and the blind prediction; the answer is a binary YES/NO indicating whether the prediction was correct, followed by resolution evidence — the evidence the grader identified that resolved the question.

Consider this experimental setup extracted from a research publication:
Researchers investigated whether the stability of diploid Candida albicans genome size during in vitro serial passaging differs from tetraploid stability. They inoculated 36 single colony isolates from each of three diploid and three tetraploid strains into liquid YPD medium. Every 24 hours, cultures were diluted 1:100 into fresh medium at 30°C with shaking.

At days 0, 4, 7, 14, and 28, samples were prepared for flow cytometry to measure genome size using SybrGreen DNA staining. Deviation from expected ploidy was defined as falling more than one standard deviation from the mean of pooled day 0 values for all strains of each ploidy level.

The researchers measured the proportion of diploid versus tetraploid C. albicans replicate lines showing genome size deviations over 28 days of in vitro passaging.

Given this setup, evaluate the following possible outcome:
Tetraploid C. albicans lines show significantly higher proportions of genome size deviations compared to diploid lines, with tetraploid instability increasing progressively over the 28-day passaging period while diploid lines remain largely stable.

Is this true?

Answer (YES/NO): YES